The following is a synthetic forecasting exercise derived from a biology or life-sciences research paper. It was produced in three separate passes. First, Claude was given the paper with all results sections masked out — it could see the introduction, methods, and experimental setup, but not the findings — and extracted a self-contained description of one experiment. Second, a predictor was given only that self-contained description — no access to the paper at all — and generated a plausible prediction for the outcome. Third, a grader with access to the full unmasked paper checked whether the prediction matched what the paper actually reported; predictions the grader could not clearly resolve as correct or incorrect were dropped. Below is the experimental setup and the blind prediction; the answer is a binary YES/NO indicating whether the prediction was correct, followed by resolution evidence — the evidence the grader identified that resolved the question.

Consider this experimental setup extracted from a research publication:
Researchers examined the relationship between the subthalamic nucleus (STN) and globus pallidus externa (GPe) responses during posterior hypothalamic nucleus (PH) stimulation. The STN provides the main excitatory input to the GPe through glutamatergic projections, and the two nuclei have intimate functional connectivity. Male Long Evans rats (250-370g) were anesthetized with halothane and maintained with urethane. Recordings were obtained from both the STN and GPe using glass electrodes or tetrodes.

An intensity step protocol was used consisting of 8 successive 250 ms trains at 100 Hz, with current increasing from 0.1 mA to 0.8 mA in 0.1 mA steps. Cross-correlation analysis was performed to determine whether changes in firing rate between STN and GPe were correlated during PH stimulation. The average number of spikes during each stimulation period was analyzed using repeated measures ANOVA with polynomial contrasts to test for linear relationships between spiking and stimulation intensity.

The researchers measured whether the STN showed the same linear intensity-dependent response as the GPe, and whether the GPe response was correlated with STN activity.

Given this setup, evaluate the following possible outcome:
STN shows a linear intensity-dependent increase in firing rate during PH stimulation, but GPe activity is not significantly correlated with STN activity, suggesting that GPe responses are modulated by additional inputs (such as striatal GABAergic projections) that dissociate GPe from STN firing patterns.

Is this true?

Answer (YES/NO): NO